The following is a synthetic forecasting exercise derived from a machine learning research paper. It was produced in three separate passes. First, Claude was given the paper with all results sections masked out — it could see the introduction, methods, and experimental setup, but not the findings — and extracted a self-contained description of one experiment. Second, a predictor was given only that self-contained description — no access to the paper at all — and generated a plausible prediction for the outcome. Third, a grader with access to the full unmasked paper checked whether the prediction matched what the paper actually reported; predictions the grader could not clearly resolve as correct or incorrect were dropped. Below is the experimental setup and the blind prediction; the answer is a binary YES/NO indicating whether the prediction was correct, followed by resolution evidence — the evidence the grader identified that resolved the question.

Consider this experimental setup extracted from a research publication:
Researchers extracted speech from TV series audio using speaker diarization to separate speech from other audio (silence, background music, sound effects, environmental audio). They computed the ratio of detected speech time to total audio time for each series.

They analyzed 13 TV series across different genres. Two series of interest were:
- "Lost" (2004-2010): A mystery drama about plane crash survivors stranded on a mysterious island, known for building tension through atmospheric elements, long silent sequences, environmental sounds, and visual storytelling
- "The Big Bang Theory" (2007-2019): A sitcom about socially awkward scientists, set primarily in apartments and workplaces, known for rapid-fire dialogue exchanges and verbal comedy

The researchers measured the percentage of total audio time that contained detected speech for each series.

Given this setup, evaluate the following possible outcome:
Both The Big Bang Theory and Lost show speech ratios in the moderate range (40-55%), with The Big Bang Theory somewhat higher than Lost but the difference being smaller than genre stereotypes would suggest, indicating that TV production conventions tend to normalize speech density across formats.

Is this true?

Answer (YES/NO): NO